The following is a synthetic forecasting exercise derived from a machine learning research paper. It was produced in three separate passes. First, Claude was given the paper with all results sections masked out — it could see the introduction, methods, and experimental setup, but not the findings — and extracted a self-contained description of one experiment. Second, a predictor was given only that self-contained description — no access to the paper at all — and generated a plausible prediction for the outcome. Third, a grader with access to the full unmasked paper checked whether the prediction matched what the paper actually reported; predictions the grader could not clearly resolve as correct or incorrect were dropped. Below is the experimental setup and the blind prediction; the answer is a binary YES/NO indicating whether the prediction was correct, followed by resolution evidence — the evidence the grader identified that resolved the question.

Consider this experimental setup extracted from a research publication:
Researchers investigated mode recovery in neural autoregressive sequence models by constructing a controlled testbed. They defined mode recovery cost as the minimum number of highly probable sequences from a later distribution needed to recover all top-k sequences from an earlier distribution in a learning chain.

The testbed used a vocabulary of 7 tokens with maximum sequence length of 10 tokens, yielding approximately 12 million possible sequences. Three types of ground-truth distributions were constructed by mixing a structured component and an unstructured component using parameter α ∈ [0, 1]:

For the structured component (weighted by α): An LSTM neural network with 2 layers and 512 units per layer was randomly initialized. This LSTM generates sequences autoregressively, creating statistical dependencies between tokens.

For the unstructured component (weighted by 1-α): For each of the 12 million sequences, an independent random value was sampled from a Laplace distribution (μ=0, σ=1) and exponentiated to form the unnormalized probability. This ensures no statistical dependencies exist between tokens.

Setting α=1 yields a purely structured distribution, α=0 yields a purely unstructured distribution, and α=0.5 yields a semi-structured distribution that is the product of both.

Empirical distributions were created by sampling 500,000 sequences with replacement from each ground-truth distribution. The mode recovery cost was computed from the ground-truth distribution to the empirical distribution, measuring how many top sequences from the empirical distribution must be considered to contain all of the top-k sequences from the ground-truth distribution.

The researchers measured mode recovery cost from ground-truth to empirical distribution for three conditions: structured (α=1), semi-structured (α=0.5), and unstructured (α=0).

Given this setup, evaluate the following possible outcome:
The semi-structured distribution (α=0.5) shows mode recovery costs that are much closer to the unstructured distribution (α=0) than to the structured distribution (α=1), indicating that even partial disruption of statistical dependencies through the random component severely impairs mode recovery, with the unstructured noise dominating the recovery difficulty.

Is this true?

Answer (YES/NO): NO